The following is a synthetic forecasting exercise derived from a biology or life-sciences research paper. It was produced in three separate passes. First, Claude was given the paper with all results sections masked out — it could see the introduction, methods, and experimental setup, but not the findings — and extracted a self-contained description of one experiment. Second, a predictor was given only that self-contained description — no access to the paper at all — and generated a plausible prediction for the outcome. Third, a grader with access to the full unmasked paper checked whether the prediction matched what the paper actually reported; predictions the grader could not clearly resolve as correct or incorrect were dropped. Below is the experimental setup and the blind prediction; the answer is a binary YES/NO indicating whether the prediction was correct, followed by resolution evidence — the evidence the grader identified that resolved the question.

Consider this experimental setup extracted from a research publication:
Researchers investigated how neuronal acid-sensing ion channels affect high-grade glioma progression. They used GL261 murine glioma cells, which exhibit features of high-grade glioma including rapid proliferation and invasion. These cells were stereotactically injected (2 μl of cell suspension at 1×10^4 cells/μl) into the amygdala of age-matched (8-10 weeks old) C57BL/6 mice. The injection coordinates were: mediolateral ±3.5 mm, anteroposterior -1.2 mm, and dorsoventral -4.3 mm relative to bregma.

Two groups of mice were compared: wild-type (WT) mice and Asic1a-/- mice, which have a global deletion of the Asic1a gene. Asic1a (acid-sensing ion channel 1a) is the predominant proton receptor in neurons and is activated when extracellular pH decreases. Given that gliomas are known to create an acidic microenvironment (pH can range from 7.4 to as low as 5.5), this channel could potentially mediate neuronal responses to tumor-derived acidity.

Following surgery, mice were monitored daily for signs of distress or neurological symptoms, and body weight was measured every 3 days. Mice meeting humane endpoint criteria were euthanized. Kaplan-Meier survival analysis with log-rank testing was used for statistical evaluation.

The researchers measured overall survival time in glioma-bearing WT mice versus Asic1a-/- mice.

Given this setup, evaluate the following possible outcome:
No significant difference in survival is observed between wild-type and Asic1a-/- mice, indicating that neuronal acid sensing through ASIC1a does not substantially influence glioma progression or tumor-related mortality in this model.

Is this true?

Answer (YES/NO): NO